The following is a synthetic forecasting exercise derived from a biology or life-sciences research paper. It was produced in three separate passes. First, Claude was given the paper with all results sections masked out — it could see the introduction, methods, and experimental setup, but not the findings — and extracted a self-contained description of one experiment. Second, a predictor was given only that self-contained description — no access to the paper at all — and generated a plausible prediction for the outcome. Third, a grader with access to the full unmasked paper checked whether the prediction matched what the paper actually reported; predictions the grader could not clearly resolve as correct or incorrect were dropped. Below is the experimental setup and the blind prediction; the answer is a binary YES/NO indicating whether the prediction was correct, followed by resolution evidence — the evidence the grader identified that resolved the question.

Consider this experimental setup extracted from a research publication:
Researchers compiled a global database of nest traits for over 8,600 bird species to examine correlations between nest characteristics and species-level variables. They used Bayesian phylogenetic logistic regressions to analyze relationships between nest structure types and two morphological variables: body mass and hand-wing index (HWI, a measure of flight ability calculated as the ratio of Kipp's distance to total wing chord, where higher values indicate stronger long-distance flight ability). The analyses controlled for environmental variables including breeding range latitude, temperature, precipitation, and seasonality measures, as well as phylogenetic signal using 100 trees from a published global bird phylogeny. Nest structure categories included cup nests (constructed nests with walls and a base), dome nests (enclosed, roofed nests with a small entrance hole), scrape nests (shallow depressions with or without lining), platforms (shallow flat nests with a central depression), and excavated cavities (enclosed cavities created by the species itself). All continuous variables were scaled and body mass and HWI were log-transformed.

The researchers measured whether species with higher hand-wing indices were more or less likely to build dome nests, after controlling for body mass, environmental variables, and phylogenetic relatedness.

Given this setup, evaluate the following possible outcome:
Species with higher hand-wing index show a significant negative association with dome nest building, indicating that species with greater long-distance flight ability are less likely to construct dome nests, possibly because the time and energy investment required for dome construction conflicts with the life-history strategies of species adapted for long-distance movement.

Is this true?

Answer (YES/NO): YES